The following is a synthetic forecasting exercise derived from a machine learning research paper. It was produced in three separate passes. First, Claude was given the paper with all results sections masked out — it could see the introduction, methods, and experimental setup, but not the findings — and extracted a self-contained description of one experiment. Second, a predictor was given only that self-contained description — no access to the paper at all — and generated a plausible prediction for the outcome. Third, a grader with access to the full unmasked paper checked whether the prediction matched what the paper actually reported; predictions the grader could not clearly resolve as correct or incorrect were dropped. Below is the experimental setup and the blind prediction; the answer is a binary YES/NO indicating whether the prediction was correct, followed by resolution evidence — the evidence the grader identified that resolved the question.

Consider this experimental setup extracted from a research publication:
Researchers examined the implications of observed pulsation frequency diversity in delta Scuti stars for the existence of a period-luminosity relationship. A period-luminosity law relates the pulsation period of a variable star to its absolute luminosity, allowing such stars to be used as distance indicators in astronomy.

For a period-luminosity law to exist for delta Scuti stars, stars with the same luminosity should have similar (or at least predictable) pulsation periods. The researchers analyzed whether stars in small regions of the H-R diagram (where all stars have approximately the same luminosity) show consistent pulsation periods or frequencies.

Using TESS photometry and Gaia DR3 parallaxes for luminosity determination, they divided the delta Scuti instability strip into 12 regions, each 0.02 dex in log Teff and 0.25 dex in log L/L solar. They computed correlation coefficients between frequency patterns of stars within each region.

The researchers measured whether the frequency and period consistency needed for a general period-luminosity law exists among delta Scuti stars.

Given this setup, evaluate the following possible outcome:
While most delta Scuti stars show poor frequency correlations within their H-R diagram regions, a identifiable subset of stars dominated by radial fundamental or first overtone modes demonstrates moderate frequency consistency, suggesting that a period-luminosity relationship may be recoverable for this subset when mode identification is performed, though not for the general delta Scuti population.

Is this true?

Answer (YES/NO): NO